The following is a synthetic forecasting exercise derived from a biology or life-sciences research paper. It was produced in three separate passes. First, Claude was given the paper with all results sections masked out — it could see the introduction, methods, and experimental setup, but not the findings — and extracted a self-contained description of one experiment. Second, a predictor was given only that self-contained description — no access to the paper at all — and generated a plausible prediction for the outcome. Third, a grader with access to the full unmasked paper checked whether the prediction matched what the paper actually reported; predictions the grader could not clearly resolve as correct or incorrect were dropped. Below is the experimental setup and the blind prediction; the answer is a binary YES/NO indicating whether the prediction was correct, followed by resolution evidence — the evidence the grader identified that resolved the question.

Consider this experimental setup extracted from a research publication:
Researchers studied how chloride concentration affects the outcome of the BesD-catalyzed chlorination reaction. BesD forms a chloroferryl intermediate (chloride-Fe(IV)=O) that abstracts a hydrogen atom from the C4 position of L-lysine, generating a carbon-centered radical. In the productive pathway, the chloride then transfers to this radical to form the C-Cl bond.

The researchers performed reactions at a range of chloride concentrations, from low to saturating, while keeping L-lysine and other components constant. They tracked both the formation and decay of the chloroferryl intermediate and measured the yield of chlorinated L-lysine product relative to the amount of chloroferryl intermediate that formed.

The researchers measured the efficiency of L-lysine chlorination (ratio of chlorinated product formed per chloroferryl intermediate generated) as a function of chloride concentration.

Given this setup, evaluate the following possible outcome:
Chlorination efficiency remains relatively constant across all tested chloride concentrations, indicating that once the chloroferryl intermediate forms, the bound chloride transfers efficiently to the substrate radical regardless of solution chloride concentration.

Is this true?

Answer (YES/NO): NO